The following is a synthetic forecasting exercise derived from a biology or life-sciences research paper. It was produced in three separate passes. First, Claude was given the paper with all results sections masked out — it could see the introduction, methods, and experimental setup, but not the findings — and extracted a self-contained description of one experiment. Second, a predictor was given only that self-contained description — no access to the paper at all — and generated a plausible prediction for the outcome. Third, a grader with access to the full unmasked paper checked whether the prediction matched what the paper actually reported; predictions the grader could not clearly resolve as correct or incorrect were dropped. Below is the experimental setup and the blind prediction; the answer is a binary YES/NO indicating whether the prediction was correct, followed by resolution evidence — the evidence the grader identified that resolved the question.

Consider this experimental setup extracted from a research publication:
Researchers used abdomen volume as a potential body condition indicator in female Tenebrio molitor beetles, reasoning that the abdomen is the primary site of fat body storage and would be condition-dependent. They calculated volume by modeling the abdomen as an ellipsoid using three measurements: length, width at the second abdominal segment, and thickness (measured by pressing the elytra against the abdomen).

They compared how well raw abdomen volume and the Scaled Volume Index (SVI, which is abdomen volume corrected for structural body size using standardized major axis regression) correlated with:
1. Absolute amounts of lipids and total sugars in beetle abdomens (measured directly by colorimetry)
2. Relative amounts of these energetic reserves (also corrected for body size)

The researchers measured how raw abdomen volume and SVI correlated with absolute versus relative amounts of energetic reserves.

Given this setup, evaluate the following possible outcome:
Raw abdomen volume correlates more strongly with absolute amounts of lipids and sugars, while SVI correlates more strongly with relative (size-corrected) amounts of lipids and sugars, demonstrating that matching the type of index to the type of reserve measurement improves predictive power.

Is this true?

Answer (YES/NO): YES